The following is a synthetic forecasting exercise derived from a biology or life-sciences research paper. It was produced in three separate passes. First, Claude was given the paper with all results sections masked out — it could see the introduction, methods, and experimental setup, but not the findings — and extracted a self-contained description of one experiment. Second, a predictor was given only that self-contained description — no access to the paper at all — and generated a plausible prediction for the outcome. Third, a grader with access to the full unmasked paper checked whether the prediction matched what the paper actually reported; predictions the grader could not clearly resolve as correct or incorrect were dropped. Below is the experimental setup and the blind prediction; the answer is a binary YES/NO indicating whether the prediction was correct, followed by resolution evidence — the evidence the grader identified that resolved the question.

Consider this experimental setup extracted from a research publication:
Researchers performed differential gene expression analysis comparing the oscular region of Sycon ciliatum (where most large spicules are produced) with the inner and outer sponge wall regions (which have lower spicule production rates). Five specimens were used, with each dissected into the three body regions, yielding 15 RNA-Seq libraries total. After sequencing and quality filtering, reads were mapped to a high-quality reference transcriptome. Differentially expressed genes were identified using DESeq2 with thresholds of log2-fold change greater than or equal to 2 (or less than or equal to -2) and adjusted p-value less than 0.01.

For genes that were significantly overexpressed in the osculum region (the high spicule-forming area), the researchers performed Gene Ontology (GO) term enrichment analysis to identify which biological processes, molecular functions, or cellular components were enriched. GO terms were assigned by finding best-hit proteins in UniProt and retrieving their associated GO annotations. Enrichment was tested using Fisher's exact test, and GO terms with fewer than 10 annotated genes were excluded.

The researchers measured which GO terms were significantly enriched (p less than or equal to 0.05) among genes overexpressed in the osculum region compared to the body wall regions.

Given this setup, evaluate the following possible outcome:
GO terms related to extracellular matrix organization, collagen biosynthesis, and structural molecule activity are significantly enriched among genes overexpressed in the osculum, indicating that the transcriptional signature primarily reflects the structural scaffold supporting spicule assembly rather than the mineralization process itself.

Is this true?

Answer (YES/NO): NO